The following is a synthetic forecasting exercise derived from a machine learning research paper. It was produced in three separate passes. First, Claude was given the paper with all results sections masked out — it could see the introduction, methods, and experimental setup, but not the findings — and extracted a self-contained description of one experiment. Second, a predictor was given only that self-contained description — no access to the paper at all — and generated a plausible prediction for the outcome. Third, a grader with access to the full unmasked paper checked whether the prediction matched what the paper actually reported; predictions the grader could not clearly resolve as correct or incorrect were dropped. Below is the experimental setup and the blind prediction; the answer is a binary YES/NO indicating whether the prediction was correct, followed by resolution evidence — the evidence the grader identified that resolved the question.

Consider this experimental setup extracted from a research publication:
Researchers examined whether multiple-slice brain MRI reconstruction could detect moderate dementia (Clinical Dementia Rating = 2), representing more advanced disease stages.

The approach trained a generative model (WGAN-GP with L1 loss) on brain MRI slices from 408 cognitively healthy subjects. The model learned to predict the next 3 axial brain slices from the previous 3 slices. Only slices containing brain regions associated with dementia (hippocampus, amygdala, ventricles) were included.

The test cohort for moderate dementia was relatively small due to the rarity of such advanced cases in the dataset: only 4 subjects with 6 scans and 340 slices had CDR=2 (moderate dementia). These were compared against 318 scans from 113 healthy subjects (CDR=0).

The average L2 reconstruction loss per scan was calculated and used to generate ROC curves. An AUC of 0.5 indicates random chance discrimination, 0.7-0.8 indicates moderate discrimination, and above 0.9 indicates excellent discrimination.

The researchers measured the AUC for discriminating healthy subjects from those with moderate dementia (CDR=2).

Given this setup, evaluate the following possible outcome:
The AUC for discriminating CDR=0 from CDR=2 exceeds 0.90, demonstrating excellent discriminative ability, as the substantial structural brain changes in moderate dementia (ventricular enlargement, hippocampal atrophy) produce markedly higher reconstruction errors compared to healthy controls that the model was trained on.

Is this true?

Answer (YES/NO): YES